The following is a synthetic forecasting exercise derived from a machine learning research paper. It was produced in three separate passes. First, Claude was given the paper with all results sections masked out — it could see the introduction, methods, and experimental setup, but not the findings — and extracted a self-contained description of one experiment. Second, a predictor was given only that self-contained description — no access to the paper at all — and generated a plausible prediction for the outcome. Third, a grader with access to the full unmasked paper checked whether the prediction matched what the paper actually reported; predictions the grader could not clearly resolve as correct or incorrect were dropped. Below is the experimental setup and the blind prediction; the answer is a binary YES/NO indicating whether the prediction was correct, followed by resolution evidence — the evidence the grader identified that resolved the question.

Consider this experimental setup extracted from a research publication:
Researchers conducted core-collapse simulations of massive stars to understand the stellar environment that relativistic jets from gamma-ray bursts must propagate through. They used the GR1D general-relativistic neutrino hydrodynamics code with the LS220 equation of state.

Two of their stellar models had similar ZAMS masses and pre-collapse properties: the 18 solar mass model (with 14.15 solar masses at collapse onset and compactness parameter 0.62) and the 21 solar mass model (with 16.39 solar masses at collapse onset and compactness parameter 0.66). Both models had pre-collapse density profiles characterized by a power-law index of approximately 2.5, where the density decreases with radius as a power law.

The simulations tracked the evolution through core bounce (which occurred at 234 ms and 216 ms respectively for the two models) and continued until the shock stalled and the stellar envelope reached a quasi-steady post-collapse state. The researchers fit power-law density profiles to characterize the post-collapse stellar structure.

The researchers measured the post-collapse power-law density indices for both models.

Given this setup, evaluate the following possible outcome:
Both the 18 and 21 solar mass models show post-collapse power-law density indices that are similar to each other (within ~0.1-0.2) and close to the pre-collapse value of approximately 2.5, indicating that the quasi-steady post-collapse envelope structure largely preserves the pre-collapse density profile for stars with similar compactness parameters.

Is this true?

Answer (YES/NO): NO